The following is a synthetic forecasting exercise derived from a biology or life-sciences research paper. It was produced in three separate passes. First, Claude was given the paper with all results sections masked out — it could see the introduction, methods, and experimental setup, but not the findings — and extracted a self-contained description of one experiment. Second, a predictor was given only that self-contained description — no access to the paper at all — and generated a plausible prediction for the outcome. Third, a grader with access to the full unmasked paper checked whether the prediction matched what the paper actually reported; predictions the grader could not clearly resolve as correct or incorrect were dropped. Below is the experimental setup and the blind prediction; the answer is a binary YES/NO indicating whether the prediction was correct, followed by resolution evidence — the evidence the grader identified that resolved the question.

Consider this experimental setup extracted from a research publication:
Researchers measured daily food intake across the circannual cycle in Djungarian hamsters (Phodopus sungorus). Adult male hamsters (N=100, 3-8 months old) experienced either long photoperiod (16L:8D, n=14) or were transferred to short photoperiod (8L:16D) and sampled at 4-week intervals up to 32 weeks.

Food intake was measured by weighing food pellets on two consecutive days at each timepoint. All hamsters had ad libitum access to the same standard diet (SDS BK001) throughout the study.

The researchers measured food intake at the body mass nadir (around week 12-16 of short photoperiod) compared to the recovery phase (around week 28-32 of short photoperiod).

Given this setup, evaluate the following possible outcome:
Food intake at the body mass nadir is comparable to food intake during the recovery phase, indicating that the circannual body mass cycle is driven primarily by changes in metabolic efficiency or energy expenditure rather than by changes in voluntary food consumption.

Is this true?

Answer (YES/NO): NO